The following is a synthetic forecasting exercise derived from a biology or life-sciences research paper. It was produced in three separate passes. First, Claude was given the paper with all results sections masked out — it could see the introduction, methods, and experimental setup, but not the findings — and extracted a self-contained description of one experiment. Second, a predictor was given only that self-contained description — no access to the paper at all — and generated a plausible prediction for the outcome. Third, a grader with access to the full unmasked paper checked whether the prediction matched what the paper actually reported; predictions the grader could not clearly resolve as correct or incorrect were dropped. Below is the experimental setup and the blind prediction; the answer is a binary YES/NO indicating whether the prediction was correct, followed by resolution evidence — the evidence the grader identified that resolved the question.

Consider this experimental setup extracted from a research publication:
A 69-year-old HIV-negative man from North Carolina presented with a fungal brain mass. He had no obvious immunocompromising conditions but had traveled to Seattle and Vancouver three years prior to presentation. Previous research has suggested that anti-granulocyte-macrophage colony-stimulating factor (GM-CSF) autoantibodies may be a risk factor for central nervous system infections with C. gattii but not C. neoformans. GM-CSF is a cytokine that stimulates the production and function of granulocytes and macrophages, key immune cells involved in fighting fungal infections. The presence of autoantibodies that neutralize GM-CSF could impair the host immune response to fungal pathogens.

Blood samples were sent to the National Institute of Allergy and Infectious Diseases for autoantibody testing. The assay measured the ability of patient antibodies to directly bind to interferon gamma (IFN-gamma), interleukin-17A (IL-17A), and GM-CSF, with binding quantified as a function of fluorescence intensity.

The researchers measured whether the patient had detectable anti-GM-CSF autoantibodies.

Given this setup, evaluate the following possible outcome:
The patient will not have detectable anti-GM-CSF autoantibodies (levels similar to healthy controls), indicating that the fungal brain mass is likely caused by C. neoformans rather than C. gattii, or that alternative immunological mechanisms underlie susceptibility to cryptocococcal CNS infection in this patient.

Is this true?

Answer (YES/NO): NO